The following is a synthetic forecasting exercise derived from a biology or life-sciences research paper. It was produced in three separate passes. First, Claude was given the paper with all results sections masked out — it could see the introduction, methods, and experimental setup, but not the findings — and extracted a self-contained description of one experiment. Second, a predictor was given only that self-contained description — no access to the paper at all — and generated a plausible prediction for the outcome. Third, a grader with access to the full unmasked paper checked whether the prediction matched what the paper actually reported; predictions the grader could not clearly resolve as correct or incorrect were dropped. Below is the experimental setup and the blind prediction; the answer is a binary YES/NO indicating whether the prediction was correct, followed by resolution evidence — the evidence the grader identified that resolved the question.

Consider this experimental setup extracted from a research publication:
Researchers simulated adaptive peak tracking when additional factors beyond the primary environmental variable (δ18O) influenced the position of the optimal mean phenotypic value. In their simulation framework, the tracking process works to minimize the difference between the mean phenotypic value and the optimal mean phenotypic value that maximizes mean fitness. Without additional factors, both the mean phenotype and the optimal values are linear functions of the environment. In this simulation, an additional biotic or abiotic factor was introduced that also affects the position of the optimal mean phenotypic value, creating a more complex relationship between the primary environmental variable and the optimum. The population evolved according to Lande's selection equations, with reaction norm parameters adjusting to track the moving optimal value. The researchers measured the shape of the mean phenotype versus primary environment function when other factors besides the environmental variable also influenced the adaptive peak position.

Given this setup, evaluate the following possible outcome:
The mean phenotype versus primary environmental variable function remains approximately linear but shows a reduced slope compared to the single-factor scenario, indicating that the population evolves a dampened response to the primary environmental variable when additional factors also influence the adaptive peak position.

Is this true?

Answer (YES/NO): NO